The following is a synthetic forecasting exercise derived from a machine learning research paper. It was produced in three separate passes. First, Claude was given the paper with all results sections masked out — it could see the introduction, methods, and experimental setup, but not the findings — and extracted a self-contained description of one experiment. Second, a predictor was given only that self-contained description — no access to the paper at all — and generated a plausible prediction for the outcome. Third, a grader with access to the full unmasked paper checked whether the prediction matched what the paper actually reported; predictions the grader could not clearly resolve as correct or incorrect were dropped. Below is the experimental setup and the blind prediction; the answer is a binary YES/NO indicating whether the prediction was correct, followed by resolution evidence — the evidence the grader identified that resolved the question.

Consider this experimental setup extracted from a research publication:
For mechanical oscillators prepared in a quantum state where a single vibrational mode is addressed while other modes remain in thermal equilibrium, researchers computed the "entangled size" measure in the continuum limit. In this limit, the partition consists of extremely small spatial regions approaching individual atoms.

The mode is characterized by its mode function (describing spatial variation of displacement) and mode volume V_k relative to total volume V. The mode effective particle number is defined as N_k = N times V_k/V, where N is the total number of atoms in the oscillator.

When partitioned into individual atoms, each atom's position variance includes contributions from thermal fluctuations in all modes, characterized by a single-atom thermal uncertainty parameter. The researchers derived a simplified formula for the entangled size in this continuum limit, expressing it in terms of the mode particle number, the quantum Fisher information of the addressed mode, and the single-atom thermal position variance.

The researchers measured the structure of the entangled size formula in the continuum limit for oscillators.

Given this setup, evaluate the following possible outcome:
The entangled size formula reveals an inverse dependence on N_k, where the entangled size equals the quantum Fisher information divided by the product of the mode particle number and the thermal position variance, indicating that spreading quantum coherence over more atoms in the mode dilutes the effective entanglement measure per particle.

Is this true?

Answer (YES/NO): NO